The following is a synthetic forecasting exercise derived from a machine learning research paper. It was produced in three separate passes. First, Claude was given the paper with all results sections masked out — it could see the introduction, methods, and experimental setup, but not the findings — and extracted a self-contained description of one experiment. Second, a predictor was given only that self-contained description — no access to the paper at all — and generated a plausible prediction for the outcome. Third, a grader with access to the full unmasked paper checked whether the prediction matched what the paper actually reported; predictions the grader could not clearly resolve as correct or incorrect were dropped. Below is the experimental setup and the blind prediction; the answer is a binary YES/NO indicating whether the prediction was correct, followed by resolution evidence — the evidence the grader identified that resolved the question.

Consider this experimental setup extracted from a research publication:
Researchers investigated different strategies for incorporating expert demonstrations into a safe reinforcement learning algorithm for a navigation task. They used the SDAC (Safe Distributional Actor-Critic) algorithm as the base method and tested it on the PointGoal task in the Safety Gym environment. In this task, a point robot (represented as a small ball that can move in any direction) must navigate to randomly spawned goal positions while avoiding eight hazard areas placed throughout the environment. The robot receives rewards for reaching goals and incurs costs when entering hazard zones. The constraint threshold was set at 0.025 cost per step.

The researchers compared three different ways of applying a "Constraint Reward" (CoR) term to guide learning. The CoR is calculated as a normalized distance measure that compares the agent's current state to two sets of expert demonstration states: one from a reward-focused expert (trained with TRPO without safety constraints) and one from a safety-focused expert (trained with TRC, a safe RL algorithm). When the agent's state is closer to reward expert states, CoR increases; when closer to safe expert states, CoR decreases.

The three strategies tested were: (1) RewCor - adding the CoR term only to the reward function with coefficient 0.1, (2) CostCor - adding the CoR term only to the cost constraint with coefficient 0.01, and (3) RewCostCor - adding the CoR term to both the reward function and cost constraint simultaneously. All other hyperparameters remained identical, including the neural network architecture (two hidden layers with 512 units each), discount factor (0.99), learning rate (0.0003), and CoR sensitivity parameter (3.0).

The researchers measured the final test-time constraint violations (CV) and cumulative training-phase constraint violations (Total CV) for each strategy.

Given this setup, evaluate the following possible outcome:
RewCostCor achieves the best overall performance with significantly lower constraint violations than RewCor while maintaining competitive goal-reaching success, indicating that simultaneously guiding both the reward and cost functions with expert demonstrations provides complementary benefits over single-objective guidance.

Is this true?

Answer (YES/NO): YES